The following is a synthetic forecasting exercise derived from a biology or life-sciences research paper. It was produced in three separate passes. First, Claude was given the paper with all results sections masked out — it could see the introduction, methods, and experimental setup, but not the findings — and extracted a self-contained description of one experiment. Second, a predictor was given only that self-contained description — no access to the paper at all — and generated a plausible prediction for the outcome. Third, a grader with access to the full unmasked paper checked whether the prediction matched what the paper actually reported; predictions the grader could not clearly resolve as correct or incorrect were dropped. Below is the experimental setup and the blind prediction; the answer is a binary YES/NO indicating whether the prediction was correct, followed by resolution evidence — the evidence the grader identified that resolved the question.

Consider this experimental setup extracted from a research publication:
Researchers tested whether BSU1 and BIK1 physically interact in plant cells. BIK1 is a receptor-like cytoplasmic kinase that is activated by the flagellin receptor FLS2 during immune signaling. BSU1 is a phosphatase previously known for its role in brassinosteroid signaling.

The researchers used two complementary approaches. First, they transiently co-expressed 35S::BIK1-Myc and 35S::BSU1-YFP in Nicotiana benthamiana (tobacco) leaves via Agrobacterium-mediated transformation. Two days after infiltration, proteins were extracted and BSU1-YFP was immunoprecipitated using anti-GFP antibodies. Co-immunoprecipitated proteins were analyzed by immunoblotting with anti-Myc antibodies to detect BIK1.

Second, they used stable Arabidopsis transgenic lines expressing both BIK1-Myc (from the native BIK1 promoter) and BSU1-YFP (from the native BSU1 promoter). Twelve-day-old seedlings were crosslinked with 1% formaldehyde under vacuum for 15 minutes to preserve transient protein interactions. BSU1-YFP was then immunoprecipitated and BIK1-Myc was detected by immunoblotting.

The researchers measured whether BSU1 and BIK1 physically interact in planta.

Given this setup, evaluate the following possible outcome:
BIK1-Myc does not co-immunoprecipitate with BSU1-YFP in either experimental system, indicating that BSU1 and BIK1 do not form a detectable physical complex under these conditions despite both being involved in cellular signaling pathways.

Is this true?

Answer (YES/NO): NO